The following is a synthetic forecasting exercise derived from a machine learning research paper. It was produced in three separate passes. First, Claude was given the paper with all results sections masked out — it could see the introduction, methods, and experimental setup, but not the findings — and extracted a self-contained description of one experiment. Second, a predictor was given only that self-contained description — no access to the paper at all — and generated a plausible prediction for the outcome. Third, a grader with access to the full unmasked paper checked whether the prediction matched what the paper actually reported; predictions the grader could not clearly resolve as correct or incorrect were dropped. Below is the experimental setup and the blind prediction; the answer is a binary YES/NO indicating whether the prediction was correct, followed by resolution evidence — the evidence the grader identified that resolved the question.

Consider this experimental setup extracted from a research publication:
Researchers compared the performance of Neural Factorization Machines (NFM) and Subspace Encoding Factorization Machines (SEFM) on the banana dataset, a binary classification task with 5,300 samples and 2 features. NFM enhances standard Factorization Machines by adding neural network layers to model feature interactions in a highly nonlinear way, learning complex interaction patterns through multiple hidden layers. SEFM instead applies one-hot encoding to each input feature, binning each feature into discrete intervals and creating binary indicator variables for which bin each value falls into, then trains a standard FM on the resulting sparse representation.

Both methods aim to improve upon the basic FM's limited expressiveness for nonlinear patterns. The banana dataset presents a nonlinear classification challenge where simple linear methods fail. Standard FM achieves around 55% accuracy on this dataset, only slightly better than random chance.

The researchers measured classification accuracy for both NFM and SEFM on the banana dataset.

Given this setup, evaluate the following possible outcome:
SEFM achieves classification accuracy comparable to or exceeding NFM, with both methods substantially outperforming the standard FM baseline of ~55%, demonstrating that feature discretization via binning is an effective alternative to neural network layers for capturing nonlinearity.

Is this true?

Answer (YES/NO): YES